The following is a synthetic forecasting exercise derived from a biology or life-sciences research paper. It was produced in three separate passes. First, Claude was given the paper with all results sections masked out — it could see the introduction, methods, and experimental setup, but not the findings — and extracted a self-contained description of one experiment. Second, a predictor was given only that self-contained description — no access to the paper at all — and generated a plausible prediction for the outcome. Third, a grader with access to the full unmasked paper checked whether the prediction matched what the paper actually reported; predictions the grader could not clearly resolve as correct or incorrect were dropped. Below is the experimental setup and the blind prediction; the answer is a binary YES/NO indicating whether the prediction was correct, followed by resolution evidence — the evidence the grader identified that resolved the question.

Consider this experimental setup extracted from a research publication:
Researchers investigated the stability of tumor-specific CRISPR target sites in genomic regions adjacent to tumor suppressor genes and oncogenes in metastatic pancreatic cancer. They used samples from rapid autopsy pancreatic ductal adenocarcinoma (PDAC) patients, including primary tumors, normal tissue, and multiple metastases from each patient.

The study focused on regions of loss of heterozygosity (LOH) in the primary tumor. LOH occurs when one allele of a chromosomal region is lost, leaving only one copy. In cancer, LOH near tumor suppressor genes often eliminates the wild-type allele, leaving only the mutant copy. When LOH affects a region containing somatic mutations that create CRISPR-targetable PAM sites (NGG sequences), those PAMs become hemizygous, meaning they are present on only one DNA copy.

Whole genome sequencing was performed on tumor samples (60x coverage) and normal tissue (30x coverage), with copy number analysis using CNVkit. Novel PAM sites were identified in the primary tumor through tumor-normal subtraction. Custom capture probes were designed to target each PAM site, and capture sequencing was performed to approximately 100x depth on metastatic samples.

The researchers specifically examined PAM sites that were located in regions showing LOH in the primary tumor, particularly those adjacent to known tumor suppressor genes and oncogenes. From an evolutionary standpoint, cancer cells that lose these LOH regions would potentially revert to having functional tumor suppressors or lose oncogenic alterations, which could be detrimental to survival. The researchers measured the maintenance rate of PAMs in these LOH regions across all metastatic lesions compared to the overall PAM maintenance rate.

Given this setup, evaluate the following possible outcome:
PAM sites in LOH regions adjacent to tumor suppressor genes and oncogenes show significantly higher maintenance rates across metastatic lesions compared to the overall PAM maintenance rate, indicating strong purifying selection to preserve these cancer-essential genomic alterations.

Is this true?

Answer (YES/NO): YES